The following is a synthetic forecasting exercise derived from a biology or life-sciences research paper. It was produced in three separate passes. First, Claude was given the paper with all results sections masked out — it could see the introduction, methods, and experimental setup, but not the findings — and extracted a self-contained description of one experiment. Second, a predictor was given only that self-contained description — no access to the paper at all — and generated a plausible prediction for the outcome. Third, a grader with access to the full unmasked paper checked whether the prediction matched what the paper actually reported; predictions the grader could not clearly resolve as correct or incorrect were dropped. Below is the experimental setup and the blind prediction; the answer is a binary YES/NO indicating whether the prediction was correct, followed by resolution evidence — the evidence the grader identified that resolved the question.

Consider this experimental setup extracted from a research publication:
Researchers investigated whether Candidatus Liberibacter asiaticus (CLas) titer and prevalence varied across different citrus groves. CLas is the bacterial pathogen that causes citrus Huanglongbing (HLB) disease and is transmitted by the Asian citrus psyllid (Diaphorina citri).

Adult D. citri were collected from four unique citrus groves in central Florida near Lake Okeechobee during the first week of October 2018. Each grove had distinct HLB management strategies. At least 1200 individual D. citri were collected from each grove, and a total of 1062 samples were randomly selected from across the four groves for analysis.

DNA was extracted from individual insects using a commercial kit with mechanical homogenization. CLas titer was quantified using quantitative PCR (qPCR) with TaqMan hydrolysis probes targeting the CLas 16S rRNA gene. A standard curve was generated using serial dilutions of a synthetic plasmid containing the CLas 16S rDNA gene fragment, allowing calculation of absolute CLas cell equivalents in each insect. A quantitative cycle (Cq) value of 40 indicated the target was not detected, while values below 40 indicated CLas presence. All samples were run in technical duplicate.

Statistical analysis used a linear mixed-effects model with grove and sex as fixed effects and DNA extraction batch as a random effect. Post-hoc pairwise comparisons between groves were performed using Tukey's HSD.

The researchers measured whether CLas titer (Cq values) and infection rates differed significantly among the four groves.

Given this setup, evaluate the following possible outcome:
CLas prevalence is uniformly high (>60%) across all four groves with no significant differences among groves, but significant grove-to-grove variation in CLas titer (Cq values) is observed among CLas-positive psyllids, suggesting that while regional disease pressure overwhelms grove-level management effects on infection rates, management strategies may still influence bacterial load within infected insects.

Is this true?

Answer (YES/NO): NO